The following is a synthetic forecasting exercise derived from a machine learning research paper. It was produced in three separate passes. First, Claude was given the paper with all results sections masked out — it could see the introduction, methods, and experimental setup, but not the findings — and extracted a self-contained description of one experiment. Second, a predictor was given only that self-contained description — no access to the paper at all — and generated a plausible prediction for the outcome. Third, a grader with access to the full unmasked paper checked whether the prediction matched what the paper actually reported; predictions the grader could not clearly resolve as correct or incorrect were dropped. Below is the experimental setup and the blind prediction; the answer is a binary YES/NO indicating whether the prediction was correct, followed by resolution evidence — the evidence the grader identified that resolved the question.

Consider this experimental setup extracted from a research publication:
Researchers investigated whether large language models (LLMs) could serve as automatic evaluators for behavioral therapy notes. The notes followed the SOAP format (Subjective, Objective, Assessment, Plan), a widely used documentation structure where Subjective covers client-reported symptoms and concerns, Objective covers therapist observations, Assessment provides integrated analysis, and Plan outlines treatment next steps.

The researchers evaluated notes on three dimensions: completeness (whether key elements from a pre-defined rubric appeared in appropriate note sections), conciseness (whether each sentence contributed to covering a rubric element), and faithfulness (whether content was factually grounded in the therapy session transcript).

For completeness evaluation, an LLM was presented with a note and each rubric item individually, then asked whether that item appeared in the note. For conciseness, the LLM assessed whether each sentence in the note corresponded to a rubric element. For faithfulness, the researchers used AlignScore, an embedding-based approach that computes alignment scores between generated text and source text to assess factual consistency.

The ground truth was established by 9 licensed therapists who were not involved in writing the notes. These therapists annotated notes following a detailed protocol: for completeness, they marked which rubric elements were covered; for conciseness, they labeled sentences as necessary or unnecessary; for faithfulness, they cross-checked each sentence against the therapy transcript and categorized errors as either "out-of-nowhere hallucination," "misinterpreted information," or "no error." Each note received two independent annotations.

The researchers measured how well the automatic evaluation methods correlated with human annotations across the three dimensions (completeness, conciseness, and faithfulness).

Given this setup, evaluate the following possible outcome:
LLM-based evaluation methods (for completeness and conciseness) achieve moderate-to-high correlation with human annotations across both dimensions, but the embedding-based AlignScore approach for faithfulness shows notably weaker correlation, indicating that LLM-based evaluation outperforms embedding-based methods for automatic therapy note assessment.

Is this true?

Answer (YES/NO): NO